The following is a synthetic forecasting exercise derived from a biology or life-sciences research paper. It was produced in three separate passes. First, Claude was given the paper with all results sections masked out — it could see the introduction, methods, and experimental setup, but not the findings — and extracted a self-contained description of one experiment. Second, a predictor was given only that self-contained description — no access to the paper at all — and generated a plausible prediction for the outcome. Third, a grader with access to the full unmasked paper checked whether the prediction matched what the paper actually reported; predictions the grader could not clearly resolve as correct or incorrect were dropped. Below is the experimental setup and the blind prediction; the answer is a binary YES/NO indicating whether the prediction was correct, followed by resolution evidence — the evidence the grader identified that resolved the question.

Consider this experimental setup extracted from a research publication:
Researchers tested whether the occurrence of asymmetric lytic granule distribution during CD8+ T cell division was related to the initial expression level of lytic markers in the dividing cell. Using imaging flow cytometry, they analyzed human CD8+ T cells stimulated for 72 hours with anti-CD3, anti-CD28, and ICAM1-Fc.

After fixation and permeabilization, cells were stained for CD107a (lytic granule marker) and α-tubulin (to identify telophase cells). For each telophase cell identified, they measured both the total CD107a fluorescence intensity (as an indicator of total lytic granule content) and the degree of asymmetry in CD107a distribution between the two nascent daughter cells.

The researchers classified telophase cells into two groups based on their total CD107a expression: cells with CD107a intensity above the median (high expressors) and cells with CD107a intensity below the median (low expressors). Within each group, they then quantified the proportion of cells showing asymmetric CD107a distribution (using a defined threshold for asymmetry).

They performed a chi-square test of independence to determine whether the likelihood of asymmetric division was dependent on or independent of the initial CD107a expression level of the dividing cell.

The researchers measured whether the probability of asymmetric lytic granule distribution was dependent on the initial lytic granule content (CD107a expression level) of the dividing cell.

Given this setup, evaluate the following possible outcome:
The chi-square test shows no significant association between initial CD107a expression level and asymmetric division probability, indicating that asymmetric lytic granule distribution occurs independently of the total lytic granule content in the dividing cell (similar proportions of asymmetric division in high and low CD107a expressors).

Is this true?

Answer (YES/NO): YES